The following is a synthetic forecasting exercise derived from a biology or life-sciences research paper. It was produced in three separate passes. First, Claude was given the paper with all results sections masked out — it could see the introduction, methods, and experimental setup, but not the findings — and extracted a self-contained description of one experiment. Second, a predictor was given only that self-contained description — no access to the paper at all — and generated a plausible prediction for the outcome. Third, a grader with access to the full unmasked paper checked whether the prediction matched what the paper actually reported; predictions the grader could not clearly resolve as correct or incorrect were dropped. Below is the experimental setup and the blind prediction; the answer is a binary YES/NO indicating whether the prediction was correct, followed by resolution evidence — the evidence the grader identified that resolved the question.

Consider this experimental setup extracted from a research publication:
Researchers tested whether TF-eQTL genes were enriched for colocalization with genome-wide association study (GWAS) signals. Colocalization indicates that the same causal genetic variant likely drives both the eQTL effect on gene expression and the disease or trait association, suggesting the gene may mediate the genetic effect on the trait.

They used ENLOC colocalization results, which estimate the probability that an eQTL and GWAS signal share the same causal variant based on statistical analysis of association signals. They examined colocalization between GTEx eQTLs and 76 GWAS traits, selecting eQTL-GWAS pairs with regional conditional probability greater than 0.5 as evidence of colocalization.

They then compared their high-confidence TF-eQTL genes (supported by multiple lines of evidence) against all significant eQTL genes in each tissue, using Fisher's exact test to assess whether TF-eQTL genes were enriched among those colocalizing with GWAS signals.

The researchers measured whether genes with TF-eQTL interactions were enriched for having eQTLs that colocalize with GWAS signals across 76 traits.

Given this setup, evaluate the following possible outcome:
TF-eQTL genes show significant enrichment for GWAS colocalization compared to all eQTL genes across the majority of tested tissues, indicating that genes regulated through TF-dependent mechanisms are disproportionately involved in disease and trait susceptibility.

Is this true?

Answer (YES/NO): NO